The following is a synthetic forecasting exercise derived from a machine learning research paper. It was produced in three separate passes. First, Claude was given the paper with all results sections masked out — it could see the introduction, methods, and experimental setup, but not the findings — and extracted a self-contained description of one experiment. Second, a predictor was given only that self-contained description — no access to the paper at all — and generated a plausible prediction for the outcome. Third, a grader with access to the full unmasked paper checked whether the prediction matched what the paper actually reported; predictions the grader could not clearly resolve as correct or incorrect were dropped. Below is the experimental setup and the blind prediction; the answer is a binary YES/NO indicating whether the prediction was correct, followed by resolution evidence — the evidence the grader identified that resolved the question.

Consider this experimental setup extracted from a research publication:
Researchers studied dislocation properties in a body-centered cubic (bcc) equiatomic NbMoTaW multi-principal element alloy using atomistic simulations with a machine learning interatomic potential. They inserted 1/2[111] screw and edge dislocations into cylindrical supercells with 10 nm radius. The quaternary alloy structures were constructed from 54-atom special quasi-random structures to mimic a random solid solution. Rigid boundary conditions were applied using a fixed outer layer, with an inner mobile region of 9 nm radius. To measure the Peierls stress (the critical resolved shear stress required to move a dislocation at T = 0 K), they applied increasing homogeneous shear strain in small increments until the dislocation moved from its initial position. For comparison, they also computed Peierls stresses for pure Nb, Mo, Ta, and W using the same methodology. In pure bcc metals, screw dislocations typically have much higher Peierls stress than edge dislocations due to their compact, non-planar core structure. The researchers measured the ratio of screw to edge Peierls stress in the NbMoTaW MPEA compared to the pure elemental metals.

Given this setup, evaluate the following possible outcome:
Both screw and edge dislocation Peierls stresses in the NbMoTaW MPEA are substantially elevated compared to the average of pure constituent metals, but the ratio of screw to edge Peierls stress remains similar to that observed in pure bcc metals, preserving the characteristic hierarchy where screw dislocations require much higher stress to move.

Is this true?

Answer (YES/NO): NO